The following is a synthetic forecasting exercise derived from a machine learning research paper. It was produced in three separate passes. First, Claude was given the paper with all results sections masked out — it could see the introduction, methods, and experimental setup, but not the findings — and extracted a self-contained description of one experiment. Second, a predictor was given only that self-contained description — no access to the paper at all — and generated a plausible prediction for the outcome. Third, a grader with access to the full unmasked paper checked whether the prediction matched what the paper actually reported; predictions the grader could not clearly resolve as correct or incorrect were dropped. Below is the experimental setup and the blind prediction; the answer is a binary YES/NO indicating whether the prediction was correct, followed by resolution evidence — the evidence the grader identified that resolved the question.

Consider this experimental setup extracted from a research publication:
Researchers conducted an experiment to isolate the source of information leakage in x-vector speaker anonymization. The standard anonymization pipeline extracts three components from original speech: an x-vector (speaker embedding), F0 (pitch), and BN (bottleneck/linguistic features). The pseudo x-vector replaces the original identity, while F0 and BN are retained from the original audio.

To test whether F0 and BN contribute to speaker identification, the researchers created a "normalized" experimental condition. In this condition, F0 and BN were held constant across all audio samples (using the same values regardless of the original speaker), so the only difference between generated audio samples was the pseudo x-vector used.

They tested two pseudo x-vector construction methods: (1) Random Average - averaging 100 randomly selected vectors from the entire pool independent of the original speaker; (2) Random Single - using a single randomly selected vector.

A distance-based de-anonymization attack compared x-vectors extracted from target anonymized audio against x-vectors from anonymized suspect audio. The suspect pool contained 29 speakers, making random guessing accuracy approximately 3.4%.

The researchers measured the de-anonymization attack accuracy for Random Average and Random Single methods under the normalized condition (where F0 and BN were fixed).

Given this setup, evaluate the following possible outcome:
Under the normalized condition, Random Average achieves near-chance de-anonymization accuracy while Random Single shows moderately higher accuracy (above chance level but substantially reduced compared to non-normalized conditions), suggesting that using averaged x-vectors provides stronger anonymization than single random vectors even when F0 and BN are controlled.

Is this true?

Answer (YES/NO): NO